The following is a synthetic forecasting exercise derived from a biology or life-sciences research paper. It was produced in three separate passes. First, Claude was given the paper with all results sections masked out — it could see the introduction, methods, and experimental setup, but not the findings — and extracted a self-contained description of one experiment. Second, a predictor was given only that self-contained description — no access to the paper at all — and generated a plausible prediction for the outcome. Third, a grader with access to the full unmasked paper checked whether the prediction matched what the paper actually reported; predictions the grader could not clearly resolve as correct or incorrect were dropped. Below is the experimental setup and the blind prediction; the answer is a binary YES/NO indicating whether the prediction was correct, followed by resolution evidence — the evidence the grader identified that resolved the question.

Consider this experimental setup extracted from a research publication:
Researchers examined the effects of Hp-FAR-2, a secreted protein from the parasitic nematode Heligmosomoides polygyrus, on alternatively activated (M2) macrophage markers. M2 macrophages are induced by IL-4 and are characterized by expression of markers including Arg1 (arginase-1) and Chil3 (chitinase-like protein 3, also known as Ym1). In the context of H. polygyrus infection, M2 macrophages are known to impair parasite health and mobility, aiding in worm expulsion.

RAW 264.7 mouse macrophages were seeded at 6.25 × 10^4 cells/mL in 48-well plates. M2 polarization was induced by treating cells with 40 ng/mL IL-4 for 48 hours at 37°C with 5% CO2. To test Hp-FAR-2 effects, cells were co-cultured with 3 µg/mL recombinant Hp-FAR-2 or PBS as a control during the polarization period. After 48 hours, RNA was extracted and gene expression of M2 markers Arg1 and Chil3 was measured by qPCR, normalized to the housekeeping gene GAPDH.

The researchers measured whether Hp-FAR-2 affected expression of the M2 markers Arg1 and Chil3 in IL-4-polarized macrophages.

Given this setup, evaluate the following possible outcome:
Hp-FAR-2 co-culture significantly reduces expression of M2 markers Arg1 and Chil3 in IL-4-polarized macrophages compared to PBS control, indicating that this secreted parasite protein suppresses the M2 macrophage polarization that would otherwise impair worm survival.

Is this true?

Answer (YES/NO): NO